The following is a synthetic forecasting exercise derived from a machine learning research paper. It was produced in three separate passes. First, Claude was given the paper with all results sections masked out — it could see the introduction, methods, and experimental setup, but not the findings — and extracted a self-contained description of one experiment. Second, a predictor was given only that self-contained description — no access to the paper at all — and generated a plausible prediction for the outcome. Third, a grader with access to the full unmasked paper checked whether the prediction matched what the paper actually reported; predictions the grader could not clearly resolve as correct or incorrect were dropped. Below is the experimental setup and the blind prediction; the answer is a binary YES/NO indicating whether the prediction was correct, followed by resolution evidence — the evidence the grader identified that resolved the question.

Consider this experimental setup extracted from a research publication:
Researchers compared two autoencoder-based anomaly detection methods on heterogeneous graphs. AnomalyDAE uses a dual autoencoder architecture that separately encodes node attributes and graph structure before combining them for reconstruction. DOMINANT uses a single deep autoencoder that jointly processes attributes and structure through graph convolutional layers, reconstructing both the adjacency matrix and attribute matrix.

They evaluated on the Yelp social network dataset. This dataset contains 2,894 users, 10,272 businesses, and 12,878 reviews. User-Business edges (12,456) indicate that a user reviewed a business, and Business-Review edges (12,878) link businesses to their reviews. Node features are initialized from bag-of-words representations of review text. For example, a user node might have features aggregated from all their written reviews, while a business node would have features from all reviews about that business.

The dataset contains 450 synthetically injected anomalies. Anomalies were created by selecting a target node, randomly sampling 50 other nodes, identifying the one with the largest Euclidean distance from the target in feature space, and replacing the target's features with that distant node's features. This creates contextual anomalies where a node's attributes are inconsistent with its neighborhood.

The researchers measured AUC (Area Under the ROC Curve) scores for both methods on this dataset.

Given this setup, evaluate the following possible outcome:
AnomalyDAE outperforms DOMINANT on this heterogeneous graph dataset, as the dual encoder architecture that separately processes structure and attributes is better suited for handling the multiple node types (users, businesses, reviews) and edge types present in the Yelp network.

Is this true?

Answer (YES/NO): YES